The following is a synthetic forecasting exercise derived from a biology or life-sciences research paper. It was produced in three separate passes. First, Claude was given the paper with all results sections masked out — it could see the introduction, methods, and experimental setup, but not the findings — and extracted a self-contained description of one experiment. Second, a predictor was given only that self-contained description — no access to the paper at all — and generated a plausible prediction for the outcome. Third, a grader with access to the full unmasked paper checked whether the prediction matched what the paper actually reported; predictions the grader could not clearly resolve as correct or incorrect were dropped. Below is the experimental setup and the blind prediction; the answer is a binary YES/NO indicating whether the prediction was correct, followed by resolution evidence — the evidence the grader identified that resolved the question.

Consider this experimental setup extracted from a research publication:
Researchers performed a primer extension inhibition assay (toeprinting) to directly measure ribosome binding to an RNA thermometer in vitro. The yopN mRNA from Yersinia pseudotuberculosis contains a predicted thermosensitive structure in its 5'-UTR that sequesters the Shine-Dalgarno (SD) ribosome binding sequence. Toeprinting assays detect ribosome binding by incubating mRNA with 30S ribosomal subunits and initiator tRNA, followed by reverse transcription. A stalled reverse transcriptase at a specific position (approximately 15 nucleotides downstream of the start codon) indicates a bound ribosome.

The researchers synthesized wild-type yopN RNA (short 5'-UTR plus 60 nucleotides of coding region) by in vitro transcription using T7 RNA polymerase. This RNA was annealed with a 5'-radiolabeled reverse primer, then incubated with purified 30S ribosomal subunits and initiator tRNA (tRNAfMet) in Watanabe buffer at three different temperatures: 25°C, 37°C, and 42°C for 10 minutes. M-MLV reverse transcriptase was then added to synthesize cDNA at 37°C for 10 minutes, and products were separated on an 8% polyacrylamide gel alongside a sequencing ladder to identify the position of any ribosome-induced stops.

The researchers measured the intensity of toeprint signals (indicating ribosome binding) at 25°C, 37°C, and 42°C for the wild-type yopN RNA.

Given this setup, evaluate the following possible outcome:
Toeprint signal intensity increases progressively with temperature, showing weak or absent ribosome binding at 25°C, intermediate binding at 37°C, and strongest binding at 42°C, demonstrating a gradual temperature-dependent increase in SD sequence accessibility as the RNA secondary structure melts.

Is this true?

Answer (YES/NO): NO